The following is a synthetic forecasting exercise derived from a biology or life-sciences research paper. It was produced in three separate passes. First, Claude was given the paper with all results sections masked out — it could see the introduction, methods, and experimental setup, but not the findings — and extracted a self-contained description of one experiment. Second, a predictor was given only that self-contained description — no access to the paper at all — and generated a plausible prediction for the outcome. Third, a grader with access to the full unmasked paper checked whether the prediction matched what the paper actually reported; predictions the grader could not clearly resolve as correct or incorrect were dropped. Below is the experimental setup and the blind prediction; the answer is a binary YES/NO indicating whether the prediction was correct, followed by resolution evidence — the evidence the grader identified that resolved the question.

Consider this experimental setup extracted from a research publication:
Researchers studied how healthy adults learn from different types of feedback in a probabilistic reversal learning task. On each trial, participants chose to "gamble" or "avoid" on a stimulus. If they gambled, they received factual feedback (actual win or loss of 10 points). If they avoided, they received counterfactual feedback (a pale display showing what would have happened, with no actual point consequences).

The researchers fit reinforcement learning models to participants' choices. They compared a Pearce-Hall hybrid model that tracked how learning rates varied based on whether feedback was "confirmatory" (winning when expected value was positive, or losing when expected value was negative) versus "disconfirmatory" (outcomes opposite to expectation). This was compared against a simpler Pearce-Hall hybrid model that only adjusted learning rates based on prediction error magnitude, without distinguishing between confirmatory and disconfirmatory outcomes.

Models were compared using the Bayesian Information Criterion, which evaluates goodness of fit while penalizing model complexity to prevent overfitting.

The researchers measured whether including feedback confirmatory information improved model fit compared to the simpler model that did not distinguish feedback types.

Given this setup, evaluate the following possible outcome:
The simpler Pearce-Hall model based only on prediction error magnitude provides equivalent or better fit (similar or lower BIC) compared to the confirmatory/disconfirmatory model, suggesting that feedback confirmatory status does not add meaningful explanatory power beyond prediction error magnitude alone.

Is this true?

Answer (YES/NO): NO